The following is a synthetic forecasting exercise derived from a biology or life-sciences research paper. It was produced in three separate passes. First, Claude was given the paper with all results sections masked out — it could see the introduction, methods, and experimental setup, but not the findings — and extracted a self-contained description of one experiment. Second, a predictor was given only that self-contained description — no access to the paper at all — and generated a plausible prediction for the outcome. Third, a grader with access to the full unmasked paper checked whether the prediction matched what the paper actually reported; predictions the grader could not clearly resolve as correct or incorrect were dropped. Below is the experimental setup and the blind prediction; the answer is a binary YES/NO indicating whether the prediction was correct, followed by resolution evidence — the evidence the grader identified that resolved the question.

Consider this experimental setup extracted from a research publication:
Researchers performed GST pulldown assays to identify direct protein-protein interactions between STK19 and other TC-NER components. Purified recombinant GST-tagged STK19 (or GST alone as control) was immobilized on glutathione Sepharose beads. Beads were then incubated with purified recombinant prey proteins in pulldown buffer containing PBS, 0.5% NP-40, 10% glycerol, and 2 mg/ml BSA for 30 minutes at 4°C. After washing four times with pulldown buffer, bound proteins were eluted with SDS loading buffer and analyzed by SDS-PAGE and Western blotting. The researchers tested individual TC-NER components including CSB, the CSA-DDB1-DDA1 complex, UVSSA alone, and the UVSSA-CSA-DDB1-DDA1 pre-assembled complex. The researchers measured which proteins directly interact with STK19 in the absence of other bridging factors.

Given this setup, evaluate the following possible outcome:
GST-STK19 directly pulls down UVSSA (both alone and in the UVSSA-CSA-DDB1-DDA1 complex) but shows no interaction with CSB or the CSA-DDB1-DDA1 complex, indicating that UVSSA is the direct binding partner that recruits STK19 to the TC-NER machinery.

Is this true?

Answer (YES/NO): NO